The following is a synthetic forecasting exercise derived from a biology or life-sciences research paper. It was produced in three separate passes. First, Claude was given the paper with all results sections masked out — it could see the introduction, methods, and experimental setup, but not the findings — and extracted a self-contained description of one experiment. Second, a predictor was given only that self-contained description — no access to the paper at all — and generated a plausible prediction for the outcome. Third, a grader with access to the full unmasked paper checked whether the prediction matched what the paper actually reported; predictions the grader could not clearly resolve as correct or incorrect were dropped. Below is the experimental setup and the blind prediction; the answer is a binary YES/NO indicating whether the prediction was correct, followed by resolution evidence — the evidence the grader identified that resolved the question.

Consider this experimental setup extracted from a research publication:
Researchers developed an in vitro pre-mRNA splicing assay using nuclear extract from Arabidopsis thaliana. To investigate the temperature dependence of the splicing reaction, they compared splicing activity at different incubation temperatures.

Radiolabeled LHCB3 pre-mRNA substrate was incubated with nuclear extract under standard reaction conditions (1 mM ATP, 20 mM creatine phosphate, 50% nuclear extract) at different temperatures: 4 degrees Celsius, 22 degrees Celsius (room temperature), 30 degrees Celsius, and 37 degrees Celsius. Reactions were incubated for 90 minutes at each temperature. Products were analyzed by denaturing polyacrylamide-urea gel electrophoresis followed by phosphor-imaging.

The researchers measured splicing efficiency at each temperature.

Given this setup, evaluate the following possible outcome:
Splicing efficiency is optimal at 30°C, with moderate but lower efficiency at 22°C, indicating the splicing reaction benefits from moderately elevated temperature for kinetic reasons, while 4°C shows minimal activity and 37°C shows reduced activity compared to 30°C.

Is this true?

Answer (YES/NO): NO